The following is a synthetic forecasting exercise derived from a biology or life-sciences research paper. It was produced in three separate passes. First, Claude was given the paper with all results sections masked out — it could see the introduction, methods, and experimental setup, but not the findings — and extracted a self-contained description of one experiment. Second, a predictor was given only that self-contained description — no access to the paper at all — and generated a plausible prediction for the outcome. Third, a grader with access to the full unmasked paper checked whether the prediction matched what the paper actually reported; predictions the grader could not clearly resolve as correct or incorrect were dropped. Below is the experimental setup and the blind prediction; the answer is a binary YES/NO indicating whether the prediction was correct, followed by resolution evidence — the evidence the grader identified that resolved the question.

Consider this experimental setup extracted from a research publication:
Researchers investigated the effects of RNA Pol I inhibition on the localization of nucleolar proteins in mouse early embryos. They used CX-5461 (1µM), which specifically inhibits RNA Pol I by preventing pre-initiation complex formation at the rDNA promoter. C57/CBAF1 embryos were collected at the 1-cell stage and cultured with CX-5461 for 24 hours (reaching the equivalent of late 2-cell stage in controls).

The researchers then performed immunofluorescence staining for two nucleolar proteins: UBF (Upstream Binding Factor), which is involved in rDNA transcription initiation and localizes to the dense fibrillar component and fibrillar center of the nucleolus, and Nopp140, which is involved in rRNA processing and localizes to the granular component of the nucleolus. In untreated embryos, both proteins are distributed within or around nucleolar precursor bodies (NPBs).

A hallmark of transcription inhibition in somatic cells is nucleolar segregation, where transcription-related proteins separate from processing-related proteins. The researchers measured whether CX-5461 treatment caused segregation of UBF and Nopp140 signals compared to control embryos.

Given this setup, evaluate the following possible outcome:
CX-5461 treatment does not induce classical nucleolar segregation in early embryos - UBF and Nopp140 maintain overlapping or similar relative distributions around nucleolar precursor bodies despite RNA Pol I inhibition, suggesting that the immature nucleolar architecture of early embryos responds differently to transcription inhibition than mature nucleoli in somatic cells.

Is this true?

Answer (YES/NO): NO